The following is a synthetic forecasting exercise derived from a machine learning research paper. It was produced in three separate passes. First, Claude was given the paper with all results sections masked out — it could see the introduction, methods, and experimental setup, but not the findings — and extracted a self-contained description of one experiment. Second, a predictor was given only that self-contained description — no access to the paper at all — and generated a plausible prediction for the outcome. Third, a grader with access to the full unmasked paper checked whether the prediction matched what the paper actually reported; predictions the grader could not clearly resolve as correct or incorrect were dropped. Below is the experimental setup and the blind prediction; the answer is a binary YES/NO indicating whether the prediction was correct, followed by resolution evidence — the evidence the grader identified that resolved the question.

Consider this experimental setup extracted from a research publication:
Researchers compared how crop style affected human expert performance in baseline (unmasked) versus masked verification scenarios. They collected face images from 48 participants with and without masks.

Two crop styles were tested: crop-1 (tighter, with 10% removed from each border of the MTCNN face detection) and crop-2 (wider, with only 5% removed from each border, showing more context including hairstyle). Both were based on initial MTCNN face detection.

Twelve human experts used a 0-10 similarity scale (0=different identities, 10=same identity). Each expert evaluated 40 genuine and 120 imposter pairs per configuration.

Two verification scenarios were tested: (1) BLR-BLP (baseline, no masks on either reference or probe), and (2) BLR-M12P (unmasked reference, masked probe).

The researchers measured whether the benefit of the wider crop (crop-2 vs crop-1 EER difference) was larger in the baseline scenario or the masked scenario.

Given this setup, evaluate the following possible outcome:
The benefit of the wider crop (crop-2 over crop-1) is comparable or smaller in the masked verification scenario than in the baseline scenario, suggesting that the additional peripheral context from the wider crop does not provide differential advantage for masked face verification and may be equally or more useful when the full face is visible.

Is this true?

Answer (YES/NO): NO